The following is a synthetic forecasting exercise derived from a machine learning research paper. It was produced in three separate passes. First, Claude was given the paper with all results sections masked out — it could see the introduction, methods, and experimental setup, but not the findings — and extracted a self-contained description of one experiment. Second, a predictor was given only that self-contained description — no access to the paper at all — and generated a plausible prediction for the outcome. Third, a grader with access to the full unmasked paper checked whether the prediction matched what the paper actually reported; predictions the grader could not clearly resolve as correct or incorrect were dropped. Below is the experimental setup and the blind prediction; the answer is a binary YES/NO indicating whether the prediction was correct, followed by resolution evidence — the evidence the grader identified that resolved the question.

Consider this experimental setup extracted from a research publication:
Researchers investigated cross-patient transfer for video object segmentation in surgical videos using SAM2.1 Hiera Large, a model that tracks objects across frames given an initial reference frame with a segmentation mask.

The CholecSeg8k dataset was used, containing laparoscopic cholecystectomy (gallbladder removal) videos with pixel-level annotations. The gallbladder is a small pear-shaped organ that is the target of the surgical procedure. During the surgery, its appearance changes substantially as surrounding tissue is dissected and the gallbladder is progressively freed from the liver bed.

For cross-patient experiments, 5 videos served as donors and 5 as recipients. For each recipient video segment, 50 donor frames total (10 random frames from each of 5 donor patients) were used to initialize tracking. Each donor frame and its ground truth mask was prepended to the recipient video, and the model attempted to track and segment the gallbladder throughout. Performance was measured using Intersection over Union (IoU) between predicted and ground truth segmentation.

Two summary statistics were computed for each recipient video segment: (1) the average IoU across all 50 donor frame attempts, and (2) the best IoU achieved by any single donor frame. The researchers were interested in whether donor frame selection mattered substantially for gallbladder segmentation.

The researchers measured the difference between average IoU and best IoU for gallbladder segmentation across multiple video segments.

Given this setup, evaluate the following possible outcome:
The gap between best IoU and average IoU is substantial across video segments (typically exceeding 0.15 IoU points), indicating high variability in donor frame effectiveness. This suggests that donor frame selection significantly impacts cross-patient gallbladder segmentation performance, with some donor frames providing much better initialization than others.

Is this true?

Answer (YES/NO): YES